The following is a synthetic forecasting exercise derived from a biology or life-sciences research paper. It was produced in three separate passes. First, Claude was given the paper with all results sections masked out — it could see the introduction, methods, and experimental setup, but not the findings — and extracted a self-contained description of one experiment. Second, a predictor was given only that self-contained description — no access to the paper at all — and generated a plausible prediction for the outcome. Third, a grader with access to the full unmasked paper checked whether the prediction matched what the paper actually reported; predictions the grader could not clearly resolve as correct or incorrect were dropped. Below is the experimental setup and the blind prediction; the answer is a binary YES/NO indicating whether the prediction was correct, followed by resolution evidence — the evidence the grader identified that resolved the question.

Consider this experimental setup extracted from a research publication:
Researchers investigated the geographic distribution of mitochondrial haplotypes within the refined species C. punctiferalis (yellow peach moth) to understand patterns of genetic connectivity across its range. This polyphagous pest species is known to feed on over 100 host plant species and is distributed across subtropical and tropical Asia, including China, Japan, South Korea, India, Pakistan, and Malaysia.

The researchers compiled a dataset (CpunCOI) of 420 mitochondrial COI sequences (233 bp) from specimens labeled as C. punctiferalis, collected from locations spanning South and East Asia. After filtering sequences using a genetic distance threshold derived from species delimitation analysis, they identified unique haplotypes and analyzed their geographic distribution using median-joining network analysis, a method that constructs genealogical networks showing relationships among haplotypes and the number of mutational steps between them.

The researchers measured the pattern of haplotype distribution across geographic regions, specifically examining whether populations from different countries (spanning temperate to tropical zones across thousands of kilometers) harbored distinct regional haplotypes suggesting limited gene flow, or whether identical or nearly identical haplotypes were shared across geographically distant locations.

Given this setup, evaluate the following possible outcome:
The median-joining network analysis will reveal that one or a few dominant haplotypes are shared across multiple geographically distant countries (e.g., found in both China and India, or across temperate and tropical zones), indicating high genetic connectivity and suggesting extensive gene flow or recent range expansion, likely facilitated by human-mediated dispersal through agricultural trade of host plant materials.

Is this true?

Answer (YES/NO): NO